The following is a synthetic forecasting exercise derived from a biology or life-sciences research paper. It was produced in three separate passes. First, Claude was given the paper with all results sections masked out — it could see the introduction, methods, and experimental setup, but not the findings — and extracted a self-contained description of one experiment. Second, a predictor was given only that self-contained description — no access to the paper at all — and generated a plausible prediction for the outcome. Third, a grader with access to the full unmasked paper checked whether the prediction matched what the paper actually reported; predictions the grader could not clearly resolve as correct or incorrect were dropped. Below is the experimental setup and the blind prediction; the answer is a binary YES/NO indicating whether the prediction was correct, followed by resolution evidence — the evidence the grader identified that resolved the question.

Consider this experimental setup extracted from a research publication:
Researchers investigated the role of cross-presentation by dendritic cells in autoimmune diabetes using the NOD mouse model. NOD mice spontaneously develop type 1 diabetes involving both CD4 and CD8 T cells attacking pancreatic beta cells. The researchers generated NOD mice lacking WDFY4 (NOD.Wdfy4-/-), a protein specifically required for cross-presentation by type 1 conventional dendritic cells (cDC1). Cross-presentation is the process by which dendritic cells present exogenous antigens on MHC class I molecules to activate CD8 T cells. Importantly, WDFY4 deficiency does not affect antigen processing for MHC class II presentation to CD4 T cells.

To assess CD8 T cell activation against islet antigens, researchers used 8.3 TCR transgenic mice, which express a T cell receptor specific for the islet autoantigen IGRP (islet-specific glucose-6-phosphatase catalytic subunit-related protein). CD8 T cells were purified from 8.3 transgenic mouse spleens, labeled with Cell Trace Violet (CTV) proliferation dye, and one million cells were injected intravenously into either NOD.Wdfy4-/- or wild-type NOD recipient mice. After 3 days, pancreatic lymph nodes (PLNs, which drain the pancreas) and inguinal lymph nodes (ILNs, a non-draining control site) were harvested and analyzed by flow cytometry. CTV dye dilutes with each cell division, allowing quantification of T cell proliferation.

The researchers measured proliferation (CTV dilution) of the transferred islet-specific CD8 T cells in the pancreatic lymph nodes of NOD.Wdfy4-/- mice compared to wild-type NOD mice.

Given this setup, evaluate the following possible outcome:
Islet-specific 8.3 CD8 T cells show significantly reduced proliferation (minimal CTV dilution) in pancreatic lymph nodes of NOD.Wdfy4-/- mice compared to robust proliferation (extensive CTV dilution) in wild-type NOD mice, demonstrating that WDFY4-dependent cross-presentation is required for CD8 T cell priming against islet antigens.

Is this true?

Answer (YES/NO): YES